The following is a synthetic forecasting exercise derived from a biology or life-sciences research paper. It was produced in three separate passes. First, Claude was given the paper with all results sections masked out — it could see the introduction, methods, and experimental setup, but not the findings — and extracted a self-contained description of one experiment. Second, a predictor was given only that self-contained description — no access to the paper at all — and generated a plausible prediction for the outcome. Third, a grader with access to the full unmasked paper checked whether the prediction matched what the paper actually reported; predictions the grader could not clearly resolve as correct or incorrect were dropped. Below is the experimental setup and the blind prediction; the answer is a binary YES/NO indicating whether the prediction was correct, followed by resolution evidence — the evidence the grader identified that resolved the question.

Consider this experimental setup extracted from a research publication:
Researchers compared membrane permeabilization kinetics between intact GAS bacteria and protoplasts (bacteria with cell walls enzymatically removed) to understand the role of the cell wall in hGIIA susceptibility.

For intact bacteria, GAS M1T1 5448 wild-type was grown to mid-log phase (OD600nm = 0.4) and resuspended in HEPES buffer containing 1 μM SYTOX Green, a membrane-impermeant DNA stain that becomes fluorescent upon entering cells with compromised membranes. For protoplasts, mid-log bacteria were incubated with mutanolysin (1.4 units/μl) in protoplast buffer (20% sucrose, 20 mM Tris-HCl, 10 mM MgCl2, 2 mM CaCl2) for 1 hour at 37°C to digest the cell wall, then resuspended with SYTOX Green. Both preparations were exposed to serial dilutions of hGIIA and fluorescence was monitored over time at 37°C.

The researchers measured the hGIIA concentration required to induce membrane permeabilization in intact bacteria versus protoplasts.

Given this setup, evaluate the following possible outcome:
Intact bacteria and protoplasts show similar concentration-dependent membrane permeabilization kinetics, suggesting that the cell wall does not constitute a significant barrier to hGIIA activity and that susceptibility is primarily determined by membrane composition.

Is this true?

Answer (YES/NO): NO